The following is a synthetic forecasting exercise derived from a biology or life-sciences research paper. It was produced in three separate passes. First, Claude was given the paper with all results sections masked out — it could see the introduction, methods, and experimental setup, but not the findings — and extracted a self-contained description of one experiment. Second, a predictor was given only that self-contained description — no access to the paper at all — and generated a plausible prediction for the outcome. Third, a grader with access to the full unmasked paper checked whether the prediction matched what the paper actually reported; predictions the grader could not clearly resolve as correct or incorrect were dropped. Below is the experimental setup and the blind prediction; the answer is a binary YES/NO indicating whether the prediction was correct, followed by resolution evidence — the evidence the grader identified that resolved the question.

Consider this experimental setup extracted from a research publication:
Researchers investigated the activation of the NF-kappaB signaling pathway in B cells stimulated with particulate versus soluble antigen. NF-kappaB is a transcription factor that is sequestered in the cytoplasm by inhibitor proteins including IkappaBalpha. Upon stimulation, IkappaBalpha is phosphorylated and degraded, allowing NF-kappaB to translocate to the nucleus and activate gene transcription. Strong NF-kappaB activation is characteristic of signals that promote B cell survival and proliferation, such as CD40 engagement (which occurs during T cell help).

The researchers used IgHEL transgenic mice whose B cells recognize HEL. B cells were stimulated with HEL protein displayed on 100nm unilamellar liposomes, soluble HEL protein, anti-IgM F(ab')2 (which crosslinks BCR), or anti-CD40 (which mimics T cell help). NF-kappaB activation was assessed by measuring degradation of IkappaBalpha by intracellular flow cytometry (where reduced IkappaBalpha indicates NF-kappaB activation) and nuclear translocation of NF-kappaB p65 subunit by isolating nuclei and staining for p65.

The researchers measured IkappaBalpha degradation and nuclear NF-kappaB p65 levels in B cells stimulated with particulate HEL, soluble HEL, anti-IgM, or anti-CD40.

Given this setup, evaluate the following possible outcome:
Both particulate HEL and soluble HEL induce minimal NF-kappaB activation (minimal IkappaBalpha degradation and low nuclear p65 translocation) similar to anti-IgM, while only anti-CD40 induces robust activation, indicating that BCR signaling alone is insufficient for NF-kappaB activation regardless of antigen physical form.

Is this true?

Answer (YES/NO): NO